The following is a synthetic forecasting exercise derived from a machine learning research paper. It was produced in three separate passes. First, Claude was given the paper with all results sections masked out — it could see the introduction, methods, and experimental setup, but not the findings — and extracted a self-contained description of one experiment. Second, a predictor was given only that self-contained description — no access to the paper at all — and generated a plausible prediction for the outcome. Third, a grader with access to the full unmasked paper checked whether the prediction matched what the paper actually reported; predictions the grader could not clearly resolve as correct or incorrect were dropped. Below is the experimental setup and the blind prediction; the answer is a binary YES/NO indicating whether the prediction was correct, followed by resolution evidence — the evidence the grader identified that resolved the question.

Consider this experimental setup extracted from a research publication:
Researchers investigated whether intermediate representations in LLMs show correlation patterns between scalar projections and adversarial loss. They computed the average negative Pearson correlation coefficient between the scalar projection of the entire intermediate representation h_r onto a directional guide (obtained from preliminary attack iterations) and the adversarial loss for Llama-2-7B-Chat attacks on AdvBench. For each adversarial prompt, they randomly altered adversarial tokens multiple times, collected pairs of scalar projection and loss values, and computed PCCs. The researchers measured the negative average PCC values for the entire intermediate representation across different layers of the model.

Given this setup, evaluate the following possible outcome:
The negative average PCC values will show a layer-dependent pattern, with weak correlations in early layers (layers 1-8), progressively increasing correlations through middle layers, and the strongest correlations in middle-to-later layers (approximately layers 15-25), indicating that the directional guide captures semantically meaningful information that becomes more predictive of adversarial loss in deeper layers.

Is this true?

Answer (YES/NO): NO